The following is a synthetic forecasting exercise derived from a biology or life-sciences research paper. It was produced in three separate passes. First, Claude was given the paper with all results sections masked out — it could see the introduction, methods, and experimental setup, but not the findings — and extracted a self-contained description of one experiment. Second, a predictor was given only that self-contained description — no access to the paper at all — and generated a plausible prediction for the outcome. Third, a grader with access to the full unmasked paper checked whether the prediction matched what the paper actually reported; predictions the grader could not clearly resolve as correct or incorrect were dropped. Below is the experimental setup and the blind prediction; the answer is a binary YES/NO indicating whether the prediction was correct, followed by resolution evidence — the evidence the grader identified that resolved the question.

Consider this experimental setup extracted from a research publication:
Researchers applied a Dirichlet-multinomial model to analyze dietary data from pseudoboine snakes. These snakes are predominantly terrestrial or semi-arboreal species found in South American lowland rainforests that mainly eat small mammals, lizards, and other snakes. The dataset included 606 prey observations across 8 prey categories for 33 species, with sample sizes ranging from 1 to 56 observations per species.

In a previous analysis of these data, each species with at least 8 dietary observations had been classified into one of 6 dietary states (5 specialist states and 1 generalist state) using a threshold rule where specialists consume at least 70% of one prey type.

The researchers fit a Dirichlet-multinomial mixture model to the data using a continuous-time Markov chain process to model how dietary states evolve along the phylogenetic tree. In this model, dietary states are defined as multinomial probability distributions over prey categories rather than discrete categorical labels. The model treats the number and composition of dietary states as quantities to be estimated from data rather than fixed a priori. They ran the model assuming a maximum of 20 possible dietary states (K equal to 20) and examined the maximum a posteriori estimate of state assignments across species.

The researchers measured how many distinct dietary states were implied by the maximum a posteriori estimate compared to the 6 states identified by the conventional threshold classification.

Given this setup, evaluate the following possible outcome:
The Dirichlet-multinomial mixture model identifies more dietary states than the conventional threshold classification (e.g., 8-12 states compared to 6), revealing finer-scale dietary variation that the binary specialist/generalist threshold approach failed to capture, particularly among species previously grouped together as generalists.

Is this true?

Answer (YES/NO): NO